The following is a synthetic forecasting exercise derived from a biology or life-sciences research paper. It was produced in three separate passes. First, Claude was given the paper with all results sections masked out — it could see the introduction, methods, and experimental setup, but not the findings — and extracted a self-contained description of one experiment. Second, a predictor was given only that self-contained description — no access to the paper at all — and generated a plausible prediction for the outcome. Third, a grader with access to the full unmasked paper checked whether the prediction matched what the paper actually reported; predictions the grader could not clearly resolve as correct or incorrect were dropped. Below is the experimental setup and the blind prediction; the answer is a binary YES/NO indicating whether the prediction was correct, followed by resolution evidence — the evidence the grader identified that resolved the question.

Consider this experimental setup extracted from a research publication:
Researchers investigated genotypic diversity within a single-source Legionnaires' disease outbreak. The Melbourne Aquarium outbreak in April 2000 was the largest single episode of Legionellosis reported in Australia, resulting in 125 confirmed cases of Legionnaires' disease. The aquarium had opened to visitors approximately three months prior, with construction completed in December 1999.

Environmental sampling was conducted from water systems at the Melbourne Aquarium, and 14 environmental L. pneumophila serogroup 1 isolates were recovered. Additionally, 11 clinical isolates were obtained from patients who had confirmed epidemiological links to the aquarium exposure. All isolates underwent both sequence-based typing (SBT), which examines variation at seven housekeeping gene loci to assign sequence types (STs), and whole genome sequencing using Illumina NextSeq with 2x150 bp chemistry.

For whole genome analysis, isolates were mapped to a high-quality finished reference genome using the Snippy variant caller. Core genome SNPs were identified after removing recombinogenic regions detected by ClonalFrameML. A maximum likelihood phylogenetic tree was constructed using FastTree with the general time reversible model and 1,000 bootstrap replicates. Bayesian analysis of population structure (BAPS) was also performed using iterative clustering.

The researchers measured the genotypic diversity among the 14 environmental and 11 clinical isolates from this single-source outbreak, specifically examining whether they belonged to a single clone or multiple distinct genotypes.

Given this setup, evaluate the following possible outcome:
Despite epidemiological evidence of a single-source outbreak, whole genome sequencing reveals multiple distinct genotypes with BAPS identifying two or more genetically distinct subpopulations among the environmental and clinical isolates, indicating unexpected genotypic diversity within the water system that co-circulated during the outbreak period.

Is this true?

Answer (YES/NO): NO